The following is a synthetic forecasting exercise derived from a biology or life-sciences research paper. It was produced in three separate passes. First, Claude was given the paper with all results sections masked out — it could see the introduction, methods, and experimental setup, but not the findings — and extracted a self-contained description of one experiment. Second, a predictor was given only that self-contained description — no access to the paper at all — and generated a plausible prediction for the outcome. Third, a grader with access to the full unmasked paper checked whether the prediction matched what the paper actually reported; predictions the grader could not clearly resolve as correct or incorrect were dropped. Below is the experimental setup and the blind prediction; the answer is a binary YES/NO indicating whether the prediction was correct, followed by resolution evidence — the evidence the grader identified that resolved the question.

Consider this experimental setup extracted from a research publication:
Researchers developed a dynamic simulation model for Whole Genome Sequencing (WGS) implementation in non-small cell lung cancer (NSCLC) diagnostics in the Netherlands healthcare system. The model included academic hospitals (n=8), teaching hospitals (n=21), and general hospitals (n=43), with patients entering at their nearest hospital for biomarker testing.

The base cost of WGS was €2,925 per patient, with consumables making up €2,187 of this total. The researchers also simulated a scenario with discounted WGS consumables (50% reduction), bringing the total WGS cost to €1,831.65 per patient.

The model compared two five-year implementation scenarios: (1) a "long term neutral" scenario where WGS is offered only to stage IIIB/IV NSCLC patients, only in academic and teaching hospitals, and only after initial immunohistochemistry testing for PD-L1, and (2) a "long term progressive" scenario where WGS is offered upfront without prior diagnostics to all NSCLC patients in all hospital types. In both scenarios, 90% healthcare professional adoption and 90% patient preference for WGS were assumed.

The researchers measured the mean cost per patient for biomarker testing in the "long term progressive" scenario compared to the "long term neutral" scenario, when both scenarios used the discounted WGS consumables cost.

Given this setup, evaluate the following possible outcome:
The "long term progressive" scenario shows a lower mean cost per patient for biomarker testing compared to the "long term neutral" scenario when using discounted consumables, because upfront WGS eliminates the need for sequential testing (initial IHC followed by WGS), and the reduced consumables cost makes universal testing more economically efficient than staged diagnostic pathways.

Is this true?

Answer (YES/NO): NO